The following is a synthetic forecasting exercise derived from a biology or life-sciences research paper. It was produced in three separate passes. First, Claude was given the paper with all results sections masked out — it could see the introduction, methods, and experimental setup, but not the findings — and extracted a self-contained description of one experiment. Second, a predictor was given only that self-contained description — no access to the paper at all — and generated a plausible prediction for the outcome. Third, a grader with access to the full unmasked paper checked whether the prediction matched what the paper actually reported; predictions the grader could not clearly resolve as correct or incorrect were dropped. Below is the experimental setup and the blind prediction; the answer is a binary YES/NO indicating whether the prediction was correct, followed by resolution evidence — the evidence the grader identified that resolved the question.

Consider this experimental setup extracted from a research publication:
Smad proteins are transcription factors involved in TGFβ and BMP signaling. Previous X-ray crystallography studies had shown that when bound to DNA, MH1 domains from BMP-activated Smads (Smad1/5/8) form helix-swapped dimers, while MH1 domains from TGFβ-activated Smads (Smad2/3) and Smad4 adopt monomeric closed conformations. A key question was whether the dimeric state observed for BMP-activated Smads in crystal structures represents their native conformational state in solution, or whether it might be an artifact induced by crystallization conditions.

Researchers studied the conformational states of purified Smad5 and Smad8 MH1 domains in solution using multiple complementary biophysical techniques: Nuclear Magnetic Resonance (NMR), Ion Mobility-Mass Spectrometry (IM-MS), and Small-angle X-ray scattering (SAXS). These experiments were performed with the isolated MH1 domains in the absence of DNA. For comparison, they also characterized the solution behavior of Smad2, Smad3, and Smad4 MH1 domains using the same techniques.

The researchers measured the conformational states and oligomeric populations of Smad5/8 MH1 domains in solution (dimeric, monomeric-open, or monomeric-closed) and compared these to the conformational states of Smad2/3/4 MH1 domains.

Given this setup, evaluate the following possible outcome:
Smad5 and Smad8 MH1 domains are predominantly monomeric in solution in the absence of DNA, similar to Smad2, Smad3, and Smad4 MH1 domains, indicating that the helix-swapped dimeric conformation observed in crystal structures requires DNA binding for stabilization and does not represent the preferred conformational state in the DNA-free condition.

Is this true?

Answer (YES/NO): NO